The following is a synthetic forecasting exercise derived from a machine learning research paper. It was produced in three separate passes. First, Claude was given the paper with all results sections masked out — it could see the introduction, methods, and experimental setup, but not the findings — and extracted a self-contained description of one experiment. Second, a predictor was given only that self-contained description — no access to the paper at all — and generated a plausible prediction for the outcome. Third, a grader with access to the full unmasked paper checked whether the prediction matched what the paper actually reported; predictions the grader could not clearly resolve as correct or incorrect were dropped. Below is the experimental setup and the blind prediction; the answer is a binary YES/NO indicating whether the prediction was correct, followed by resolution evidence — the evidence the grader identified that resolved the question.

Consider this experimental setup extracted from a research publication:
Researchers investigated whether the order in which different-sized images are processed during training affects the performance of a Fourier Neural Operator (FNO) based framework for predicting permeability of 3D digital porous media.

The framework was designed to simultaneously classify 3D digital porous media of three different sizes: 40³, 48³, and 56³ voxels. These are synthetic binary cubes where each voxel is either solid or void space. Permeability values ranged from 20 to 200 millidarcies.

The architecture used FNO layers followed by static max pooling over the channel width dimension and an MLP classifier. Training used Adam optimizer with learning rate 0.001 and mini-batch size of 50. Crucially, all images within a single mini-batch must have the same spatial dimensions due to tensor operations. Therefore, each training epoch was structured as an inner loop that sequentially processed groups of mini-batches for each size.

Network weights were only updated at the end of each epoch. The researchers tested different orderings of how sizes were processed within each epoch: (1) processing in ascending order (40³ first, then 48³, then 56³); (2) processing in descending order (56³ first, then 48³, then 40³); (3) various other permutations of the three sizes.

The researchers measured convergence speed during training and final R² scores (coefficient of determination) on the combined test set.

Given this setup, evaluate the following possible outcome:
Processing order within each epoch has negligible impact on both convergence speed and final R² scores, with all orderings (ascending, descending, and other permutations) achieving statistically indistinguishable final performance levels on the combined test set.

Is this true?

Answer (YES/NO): YES